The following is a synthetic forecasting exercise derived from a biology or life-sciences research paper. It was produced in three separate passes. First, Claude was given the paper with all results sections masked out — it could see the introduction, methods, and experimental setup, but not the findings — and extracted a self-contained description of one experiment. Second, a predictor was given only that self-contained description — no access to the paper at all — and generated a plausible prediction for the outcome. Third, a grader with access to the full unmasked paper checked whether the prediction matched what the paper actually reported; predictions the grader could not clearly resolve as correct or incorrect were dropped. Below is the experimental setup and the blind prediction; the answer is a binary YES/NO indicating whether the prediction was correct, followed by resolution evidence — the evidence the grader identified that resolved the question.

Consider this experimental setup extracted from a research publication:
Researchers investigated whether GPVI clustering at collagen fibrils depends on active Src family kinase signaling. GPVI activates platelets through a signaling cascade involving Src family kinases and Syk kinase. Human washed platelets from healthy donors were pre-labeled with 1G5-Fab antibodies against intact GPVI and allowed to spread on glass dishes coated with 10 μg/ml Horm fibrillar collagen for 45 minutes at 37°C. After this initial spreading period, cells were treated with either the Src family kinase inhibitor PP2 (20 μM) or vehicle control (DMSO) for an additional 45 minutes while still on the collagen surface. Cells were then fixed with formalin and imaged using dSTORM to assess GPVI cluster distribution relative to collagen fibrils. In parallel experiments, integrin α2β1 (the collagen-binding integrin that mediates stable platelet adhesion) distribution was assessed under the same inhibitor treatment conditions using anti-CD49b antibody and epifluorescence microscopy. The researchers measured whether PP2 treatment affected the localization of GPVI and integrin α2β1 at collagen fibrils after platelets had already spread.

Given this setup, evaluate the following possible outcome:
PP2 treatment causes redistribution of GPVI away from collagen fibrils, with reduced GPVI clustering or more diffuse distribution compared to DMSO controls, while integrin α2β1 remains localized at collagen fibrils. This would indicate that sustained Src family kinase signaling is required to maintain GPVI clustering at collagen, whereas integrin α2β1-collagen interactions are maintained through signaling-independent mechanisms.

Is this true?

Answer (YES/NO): NO